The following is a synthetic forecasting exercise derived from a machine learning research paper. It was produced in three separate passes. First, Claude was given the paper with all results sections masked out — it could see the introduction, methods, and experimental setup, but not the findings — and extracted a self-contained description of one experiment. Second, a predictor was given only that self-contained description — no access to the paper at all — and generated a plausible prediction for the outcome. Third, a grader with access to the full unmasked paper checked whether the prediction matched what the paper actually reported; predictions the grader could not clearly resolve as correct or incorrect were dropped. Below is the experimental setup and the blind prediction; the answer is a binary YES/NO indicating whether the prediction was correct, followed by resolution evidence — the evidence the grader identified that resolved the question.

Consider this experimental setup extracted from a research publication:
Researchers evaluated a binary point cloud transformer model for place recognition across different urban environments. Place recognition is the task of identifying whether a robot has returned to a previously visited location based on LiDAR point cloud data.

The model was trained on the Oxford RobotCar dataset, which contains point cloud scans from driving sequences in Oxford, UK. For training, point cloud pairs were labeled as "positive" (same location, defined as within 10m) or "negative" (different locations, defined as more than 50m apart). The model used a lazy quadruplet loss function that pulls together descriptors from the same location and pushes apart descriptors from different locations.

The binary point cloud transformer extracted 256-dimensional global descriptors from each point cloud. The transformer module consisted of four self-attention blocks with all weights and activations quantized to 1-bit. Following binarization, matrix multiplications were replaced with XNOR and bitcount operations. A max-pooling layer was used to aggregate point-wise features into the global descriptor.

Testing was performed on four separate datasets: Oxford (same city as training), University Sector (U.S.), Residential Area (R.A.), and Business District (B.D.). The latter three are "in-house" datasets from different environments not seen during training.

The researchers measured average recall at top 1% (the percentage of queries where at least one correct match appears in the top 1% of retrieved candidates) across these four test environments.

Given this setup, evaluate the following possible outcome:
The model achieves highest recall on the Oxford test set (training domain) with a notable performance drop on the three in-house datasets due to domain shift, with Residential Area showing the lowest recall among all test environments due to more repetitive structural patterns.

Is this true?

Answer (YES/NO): NO